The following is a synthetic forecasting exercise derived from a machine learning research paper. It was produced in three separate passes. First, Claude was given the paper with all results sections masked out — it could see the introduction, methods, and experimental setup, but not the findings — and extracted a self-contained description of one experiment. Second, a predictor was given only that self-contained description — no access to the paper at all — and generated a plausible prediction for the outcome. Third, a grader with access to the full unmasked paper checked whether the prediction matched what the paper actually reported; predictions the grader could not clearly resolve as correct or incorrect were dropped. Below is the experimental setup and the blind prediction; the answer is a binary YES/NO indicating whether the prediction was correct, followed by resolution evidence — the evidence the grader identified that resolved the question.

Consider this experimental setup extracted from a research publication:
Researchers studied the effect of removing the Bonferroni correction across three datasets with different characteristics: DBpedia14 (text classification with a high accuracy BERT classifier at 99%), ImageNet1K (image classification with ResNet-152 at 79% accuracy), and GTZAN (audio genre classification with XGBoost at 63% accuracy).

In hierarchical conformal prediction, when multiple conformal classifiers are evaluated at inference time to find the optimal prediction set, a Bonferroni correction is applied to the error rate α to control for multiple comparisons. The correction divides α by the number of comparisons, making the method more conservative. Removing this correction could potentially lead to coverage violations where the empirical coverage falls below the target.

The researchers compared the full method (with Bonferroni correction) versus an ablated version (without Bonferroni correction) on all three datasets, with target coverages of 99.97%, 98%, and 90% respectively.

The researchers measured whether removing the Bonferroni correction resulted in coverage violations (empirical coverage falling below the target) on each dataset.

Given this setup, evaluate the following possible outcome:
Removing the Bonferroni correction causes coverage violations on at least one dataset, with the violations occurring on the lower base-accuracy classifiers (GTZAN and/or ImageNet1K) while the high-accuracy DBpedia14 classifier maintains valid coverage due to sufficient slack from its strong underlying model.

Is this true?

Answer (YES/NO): NO